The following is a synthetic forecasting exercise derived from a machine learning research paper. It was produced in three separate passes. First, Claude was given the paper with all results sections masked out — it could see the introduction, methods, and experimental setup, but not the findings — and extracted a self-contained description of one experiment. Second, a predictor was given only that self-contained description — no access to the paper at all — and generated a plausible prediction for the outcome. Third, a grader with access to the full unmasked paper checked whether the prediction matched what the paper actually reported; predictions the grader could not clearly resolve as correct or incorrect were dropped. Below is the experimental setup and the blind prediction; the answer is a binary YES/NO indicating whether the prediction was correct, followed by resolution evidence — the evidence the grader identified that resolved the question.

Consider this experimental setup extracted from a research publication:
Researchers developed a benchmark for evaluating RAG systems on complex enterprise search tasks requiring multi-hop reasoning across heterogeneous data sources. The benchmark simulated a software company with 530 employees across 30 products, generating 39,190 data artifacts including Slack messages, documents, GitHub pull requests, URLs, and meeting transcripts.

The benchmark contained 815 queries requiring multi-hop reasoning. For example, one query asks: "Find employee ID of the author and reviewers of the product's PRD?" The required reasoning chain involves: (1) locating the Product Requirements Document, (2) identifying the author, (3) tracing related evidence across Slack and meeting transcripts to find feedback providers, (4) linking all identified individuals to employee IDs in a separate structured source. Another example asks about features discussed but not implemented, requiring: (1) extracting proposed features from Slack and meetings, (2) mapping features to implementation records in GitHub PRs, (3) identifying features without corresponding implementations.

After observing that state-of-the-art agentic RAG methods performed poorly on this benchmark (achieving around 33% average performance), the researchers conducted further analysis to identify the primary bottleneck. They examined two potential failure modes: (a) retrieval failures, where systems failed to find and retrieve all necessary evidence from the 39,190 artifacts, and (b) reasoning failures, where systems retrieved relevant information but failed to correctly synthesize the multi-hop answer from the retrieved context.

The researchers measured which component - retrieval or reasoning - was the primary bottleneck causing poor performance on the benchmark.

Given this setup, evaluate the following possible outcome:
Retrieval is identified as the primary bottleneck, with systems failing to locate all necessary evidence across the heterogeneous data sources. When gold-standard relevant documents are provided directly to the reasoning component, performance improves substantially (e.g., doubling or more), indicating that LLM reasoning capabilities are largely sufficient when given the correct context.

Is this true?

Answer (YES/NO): YES